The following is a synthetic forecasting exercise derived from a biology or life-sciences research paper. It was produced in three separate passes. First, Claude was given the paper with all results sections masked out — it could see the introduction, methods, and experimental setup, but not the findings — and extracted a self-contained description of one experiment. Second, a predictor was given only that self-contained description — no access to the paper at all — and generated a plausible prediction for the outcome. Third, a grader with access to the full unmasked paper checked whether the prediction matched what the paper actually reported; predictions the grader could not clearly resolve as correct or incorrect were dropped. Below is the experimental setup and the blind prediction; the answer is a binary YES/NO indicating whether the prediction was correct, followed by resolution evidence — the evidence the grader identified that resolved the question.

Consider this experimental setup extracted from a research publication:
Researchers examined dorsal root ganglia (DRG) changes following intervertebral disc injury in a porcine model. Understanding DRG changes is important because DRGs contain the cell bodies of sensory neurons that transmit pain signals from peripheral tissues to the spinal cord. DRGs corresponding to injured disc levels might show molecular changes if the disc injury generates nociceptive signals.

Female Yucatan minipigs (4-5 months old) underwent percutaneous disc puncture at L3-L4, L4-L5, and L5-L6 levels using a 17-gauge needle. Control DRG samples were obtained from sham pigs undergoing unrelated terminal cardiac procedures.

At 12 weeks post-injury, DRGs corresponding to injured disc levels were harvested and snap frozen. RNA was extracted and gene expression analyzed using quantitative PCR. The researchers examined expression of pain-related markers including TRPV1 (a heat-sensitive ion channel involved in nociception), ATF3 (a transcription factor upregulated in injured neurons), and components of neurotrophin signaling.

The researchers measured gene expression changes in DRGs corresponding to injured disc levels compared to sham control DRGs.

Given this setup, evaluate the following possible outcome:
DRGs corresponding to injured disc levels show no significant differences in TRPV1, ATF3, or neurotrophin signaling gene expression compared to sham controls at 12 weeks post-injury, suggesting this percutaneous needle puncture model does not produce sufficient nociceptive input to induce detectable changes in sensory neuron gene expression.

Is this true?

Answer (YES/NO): NO